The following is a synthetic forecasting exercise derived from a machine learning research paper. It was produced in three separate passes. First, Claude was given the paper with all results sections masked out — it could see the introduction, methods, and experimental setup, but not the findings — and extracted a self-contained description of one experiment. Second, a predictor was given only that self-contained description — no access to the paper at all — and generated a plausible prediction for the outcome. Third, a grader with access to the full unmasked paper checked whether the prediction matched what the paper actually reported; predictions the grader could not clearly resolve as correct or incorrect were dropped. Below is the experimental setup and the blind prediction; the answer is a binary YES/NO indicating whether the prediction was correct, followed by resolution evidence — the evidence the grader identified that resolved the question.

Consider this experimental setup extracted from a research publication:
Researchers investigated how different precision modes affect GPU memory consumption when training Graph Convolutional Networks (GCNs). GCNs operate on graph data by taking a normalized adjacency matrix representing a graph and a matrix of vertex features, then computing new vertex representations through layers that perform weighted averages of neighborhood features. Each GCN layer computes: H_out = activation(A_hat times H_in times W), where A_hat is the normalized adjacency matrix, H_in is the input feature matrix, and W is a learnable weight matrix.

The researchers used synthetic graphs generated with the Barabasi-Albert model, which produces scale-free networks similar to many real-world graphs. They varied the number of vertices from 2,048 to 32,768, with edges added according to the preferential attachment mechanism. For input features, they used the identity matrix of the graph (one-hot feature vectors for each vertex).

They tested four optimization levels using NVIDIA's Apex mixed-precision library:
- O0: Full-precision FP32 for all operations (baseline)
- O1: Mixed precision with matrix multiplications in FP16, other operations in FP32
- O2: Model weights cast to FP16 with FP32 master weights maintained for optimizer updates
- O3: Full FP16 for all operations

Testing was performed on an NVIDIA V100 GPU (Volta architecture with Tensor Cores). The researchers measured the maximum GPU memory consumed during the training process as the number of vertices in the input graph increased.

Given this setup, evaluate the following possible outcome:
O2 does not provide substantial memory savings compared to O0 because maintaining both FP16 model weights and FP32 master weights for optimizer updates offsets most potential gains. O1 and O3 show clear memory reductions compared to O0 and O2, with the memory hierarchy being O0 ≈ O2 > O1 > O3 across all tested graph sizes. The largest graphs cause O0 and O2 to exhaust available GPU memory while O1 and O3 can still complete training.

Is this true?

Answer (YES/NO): NO